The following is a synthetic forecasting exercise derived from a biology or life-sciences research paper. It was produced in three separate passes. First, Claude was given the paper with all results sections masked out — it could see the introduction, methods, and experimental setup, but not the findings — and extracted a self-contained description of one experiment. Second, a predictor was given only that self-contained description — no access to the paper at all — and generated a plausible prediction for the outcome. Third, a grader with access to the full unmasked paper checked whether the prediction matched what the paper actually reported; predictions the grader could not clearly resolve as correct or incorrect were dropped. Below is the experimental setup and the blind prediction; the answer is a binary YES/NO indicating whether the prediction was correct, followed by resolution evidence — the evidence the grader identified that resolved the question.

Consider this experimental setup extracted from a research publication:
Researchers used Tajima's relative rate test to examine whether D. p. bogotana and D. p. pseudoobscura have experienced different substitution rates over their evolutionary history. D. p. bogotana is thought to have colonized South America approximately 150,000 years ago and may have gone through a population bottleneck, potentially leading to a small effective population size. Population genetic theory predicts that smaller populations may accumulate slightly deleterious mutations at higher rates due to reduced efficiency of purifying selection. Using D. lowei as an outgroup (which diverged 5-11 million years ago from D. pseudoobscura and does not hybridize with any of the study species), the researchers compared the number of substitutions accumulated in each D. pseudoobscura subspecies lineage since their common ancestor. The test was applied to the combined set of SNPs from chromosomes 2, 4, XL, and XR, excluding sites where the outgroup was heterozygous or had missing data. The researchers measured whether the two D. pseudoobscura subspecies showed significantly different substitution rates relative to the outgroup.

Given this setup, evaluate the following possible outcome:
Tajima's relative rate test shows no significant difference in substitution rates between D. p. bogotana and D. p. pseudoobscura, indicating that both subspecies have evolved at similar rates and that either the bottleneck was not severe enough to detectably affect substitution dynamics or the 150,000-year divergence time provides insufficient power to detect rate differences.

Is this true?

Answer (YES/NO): NO